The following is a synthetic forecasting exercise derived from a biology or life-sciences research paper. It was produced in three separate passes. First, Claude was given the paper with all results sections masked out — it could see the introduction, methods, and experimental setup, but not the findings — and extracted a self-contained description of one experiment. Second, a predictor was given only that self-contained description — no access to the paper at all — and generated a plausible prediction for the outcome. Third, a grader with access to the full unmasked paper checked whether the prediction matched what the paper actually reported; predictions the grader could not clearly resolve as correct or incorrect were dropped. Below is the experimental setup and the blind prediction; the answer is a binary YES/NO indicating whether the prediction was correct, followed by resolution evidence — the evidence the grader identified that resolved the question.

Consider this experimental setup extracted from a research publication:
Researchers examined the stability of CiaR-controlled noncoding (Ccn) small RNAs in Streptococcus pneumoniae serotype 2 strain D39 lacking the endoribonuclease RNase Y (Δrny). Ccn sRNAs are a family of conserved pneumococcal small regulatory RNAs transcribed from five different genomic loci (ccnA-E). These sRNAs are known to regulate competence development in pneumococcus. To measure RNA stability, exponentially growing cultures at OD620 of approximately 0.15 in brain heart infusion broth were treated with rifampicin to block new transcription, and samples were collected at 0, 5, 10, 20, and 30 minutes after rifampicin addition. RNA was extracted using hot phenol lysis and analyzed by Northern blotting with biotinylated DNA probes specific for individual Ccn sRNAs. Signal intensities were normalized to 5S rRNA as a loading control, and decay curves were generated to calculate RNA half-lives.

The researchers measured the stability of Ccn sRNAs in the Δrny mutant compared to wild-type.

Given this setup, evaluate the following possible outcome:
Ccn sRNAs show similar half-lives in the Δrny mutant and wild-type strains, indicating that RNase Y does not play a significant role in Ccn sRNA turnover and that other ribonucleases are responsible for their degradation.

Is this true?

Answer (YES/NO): NO